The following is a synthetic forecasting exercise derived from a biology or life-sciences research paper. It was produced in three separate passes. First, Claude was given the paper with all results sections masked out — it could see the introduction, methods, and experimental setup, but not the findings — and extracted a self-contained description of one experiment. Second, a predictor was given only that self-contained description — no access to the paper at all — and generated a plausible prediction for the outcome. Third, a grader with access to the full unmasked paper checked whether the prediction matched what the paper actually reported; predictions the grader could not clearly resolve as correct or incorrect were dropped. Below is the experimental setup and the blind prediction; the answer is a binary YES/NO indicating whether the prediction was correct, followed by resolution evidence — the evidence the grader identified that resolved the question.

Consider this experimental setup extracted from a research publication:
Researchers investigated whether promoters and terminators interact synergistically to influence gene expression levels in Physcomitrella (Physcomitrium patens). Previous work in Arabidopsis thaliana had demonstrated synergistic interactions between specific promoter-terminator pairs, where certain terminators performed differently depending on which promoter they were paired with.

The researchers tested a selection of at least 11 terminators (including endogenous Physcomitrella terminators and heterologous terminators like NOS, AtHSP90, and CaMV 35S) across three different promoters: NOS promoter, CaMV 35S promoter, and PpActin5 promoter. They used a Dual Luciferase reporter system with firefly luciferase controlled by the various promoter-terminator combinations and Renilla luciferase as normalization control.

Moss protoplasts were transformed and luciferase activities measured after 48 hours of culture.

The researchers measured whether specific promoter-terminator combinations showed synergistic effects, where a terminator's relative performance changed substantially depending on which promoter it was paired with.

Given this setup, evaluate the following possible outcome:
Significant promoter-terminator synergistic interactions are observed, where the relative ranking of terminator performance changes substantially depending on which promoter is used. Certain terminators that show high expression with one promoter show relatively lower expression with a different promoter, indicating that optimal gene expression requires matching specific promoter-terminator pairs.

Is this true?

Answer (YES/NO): NO